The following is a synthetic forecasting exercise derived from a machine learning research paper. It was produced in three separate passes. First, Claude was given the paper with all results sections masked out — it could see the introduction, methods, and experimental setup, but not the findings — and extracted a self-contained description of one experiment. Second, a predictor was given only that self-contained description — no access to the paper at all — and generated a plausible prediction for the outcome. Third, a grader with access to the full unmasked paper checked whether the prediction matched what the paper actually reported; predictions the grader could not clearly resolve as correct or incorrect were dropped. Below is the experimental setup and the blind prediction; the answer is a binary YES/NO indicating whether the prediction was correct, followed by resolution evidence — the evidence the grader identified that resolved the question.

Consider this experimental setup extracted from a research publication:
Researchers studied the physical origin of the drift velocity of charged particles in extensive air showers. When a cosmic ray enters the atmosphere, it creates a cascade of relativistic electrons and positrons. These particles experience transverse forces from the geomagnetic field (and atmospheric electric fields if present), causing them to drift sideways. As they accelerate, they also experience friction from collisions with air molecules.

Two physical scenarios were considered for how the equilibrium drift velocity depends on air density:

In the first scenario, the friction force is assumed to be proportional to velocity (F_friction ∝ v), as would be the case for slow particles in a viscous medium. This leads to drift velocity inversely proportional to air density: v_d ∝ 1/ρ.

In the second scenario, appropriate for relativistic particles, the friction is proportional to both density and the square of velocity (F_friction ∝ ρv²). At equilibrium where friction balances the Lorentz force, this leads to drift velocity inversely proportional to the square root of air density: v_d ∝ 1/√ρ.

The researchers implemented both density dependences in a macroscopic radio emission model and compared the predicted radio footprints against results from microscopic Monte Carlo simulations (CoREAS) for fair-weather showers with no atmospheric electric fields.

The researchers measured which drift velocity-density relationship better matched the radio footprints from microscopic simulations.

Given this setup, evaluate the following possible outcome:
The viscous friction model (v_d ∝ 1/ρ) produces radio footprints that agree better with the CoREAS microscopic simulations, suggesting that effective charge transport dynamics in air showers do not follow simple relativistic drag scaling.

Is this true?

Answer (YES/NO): NO